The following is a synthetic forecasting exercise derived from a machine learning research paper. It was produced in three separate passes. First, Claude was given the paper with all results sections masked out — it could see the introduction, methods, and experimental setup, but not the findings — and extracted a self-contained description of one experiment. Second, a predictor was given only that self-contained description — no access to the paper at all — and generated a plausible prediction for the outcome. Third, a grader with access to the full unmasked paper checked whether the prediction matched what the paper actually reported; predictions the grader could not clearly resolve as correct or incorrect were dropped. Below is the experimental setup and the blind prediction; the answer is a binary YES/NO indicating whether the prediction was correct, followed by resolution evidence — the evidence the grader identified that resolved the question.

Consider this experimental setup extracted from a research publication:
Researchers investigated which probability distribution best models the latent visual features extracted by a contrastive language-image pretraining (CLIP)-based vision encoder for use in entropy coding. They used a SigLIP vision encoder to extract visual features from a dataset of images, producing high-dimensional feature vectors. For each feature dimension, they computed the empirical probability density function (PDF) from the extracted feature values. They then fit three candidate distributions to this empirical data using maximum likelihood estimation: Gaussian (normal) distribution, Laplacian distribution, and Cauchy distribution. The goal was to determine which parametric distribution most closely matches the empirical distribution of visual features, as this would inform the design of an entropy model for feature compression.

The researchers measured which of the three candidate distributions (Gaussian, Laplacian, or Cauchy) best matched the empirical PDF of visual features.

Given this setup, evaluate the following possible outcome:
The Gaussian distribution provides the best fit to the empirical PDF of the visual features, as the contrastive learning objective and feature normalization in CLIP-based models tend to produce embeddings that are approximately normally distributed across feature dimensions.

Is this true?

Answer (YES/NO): NO